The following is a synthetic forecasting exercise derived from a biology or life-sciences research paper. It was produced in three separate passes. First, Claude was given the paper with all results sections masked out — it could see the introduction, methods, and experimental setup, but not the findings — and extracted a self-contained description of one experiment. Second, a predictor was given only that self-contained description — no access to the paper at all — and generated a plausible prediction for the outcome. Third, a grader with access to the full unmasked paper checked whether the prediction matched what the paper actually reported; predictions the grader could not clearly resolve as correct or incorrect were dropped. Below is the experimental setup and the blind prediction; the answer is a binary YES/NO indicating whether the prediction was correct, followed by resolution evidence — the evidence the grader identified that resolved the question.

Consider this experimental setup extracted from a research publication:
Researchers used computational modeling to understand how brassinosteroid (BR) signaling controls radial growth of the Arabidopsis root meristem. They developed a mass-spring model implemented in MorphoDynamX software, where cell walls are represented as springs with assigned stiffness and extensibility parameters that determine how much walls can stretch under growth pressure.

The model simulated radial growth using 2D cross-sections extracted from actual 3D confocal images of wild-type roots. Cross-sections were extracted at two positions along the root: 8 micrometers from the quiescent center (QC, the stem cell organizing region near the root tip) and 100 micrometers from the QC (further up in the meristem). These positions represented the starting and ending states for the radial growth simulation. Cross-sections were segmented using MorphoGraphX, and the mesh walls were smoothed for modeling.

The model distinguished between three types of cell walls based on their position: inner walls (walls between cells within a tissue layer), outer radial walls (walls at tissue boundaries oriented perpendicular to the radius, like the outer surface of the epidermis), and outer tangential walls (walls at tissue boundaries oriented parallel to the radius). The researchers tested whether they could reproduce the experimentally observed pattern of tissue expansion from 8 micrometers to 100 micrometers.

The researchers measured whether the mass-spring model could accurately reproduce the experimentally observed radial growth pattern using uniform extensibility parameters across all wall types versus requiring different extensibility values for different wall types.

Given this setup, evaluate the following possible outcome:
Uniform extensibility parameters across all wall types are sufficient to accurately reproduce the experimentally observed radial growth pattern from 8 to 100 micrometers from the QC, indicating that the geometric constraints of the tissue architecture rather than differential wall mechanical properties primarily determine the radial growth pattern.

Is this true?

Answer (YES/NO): NO